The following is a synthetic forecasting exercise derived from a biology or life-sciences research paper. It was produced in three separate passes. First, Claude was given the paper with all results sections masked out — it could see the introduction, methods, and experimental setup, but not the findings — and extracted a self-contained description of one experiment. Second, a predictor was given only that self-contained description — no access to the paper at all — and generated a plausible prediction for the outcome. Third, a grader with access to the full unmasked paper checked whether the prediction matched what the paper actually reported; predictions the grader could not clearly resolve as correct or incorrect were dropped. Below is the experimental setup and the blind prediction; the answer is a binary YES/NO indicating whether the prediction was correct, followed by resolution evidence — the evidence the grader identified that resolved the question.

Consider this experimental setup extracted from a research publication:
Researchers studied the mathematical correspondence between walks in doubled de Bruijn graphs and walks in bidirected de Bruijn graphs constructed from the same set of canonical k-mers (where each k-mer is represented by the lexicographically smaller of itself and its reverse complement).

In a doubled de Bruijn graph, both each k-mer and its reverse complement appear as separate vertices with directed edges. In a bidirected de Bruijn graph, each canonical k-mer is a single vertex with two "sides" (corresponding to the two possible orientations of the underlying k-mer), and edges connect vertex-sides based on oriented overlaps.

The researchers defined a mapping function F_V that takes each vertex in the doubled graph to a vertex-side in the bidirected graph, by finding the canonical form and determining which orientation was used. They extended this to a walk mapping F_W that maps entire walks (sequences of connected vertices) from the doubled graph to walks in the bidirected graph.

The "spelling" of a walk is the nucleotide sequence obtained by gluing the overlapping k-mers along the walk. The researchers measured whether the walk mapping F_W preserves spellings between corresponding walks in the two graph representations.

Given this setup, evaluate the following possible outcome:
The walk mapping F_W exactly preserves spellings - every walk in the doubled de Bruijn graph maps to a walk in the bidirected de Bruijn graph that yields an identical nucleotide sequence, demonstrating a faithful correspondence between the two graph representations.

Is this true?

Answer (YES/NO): YES